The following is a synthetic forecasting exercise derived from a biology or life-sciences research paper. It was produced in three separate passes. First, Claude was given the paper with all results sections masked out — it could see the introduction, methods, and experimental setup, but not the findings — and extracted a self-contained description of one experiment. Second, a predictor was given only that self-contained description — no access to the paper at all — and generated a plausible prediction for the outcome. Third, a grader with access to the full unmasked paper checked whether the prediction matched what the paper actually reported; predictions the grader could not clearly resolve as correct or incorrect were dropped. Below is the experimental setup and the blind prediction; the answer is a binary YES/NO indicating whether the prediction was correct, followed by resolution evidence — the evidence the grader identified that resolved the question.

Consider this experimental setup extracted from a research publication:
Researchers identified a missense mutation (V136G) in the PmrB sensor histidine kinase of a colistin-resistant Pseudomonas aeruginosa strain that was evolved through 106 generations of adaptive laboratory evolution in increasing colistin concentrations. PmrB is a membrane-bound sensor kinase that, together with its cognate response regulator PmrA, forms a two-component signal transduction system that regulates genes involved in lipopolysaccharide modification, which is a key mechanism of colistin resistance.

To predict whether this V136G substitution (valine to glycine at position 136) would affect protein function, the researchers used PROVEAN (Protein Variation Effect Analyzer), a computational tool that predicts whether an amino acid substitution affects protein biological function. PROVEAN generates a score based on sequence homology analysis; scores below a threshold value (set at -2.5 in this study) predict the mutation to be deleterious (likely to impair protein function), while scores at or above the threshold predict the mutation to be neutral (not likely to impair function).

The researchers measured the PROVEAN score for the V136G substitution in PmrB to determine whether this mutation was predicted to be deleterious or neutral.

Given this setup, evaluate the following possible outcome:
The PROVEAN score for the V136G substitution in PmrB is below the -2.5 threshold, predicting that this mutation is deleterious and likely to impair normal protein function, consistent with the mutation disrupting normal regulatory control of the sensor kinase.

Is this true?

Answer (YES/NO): YES